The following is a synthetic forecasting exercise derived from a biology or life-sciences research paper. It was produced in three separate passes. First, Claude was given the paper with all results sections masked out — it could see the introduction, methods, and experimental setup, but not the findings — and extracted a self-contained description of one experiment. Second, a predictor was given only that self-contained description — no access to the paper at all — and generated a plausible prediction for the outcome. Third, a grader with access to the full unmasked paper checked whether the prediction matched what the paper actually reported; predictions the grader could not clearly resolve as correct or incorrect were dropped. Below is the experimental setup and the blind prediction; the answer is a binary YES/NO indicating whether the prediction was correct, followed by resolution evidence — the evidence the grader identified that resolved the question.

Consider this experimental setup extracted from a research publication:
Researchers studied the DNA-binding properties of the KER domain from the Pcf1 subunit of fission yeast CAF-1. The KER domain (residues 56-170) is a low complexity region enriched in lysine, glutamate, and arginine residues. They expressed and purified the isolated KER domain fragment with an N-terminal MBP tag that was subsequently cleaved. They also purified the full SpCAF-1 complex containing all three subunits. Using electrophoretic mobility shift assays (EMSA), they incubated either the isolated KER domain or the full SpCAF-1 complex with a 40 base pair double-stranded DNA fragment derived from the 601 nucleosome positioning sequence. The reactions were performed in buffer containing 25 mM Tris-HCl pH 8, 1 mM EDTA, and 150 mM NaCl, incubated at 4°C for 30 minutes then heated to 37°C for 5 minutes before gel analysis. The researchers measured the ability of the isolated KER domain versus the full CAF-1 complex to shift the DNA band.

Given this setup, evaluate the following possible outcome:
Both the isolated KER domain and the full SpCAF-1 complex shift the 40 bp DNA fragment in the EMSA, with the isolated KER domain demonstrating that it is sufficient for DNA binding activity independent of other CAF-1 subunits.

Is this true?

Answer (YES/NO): YES